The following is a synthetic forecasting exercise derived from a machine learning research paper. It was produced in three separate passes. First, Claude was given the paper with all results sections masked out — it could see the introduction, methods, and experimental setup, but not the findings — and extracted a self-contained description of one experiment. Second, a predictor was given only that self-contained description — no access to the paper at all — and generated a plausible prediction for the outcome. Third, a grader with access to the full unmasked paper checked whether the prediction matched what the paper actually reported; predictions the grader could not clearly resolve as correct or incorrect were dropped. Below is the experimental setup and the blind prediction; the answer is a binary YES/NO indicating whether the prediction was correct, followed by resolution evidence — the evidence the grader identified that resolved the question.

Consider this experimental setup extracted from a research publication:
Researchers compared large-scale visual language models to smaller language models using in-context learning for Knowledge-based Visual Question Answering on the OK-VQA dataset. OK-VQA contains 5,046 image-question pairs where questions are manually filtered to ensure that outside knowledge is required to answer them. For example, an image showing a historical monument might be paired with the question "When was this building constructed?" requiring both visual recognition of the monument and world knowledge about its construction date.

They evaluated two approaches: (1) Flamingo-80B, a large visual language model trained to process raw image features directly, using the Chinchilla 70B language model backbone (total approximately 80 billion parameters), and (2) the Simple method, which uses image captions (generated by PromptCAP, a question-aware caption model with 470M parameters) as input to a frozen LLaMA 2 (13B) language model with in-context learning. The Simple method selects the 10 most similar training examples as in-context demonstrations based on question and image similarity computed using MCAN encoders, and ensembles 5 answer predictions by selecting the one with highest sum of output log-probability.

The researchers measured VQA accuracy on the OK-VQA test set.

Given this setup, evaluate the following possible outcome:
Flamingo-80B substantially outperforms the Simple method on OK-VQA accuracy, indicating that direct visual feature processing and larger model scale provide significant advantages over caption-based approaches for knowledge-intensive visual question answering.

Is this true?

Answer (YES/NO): NO